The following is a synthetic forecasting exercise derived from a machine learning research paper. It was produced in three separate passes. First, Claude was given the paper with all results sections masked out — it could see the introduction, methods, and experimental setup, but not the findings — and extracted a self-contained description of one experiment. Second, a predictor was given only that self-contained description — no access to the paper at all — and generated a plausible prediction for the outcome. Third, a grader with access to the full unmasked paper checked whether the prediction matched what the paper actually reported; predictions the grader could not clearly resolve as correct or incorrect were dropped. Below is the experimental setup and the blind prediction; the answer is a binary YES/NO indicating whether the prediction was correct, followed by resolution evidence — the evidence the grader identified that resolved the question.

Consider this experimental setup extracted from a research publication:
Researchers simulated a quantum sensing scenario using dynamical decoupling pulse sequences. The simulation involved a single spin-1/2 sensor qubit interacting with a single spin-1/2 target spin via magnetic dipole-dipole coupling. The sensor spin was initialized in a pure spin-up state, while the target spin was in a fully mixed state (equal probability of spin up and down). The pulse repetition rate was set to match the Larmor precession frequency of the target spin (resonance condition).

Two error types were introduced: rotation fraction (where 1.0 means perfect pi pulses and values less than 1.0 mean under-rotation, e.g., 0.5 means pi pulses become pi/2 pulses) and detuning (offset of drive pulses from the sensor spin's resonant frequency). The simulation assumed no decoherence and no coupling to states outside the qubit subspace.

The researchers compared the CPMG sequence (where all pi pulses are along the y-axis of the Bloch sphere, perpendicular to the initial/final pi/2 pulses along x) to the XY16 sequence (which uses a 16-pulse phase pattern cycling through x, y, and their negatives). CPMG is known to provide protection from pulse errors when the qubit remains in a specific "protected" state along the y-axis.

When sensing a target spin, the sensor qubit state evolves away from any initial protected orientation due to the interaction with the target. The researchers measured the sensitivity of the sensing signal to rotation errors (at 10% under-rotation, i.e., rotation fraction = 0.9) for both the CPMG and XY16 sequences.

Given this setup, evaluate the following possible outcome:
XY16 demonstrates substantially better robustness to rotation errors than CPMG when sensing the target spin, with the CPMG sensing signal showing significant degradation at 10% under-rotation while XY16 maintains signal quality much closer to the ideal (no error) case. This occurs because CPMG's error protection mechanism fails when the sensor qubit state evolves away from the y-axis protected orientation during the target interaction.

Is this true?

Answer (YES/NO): YES